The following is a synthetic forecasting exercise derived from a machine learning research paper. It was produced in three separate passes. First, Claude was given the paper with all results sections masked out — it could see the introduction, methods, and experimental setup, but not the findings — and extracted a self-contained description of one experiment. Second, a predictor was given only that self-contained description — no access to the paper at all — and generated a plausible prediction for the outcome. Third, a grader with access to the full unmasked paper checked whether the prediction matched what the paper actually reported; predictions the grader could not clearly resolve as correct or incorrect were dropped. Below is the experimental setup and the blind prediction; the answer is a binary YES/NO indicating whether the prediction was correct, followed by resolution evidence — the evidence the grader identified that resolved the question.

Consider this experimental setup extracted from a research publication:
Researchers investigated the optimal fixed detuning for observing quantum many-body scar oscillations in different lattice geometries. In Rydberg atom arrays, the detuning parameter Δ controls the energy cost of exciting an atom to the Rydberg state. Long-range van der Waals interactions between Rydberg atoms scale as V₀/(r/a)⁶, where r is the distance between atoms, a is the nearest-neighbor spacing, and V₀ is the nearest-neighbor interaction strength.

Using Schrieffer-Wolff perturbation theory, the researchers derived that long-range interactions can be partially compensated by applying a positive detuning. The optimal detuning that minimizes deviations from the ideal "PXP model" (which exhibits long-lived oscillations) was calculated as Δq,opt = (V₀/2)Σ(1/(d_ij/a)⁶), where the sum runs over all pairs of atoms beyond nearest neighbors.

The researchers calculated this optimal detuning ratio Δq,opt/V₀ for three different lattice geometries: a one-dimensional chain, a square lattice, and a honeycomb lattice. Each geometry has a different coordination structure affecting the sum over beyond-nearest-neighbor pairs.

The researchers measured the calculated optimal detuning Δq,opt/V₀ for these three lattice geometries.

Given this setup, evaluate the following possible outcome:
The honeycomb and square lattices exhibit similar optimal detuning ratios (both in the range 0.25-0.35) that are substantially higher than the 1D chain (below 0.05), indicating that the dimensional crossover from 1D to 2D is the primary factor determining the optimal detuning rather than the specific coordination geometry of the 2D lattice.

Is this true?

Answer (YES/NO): NO